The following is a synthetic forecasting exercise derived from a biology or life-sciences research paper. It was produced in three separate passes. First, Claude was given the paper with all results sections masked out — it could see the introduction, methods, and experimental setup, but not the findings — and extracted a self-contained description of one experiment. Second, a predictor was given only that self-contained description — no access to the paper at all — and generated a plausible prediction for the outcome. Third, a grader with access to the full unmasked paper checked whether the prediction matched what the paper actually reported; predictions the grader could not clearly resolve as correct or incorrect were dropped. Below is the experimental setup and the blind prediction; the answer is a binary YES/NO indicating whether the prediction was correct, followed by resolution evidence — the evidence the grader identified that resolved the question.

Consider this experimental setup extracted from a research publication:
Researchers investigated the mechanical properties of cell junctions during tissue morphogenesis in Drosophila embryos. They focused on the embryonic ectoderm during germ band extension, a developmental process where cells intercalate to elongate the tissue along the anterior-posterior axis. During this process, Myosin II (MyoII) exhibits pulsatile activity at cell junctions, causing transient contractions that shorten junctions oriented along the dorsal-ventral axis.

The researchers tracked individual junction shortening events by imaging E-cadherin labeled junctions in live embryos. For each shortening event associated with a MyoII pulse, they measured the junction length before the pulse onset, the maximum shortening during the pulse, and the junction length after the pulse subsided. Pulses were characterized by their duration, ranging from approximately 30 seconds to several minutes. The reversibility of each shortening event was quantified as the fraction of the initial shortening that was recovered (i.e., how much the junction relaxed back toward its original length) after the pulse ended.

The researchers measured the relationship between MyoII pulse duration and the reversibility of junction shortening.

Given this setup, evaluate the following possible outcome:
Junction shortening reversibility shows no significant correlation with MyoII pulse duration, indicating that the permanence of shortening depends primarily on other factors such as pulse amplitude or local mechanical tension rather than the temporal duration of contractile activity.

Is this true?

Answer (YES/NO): NO